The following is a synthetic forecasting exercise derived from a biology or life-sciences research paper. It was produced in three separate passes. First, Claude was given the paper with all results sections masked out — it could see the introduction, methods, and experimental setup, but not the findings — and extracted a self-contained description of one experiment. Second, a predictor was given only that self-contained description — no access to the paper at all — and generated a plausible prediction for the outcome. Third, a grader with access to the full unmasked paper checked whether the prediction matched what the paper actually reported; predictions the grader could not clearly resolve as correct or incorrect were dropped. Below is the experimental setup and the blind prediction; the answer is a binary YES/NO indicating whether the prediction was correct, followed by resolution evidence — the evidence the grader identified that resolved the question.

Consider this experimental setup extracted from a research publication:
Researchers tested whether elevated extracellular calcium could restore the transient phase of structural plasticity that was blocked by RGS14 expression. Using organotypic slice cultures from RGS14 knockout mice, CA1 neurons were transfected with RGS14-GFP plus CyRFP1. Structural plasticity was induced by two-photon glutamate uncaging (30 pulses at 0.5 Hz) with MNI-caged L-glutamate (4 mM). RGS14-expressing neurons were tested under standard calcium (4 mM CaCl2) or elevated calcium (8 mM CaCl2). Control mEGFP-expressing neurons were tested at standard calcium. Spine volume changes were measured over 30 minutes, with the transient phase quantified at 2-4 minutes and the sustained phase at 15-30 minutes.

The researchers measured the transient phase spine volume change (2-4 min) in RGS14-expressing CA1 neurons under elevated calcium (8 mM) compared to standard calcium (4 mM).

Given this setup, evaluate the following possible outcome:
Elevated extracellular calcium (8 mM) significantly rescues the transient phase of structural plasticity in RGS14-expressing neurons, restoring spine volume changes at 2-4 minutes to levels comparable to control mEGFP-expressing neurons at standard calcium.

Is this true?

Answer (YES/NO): NO